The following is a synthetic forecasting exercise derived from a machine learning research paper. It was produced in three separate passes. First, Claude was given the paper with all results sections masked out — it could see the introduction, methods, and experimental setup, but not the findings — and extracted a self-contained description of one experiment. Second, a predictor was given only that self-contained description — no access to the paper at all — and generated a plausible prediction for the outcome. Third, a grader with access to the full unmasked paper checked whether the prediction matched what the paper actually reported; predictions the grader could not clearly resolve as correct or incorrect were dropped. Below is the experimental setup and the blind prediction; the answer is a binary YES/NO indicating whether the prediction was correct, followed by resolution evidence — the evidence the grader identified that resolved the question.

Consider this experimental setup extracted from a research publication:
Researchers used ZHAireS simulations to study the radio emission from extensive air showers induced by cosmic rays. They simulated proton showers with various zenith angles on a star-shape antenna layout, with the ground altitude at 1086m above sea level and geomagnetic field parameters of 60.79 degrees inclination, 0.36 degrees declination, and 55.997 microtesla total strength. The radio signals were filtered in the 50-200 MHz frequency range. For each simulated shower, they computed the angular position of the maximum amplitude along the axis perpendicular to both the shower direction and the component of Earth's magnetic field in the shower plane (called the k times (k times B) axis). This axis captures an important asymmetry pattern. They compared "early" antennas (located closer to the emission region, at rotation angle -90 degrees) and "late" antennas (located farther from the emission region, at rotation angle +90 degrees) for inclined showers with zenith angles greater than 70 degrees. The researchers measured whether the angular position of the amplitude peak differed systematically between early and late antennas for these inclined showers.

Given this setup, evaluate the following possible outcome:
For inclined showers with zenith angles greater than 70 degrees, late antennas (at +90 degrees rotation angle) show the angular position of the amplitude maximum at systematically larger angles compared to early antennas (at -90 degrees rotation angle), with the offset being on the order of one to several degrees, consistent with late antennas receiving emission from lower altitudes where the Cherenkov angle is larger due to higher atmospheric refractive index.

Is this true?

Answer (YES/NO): NO